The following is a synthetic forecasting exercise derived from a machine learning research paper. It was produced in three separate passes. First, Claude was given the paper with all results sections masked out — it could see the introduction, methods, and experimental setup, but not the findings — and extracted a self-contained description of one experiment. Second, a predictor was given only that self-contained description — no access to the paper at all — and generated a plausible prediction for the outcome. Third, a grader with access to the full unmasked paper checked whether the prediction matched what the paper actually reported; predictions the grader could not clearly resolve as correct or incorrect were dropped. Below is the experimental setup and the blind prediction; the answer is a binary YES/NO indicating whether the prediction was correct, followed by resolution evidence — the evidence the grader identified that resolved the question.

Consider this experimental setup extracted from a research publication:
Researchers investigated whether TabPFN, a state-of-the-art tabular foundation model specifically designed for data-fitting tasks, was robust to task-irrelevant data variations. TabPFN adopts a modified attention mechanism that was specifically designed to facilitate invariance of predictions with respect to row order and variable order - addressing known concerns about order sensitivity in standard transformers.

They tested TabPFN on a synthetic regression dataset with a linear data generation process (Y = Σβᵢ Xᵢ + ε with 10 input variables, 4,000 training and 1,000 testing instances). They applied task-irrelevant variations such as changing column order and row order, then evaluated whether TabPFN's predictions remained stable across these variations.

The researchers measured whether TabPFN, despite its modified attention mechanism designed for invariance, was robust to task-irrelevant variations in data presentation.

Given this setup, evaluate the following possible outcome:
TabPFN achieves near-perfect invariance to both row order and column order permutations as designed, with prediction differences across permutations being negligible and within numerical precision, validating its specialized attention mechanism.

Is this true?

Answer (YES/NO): NO